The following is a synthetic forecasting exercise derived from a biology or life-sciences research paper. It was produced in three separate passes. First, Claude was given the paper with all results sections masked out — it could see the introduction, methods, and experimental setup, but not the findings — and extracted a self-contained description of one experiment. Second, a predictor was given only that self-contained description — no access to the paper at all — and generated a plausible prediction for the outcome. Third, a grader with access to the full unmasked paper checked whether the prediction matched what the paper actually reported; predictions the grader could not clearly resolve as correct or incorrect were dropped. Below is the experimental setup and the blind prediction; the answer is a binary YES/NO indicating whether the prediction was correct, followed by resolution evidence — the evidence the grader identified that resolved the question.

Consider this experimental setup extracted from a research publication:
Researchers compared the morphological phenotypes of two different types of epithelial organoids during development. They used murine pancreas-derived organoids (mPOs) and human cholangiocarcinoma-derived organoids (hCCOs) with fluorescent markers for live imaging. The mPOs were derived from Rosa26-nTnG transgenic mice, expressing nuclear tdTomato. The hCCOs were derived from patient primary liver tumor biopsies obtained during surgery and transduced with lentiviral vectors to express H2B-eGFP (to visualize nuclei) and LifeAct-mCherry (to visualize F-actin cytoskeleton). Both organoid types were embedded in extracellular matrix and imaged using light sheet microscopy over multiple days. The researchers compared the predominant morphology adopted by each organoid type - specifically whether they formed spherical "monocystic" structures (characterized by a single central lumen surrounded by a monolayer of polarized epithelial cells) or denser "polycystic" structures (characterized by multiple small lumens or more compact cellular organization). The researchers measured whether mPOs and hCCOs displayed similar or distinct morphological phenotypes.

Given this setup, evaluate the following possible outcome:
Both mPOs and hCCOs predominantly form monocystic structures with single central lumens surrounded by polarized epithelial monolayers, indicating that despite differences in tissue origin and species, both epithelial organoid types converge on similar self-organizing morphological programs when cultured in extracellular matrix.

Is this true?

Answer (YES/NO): NO